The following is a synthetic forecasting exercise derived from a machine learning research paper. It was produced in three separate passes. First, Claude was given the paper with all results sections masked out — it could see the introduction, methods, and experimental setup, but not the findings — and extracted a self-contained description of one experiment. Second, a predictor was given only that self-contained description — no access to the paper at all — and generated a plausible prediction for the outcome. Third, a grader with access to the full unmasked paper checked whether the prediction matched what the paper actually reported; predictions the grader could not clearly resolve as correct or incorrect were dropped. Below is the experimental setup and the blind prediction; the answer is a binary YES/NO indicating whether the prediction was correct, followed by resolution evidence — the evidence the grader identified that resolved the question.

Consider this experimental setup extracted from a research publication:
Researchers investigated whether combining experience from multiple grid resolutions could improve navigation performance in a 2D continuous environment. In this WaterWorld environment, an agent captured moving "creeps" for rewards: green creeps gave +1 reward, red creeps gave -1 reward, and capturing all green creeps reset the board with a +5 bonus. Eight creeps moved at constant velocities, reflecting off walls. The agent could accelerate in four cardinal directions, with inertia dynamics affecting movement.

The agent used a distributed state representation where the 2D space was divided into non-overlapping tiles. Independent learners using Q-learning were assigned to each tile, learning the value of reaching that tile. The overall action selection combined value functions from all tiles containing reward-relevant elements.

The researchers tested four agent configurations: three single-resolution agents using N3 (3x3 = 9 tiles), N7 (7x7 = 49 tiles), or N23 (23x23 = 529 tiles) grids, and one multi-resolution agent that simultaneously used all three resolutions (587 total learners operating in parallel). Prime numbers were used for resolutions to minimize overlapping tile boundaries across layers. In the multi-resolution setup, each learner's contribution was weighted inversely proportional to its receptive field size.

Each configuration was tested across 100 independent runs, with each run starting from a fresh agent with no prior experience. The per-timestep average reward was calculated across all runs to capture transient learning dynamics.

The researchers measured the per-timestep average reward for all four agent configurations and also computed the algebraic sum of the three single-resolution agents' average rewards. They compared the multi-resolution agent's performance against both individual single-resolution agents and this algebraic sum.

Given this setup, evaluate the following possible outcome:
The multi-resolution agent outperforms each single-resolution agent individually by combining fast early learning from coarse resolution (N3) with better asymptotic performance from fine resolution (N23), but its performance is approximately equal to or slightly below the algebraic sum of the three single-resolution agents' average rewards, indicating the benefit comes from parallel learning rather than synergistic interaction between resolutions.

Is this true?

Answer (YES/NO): NO